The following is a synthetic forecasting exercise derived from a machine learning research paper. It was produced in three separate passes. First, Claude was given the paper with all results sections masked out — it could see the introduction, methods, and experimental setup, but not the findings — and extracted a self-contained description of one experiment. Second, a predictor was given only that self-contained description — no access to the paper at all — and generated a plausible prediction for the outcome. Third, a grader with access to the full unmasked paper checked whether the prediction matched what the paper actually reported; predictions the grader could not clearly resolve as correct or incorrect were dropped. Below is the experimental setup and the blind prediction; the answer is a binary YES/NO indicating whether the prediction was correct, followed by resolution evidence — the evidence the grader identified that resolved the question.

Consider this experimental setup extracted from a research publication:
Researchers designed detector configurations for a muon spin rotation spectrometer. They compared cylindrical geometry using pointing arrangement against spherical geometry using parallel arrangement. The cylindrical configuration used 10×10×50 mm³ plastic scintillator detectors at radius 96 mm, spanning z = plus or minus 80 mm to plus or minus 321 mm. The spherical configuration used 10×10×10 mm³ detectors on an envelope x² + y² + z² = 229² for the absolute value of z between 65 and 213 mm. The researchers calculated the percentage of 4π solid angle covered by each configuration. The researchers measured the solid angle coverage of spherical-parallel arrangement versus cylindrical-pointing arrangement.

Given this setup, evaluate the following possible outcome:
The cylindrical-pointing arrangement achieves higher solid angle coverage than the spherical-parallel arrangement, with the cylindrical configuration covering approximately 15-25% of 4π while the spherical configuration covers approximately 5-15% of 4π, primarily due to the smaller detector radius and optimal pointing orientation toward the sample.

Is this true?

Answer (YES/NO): NO